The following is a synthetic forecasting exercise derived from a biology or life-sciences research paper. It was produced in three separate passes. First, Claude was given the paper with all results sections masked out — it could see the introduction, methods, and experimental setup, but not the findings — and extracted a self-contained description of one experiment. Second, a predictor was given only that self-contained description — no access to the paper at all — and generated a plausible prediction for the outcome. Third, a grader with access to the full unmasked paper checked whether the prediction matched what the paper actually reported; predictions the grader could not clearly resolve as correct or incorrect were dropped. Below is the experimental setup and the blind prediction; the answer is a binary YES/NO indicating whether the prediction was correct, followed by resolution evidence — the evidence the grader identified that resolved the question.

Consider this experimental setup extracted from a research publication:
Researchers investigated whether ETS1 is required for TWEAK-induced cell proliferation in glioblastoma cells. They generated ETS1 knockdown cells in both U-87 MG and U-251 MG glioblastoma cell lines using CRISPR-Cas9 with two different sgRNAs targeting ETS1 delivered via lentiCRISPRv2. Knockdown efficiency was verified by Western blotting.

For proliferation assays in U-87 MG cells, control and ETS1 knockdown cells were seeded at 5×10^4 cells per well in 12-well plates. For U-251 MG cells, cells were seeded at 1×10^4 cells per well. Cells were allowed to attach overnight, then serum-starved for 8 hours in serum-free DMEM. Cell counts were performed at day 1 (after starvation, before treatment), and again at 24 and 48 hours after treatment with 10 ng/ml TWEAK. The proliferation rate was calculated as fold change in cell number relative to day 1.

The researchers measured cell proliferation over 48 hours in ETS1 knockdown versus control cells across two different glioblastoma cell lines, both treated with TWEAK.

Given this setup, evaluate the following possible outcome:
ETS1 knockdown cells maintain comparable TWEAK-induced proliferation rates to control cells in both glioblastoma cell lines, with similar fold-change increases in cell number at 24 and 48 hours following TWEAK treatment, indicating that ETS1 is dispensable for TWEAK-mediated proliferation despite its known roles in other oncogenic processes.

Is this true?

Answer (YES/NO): NO